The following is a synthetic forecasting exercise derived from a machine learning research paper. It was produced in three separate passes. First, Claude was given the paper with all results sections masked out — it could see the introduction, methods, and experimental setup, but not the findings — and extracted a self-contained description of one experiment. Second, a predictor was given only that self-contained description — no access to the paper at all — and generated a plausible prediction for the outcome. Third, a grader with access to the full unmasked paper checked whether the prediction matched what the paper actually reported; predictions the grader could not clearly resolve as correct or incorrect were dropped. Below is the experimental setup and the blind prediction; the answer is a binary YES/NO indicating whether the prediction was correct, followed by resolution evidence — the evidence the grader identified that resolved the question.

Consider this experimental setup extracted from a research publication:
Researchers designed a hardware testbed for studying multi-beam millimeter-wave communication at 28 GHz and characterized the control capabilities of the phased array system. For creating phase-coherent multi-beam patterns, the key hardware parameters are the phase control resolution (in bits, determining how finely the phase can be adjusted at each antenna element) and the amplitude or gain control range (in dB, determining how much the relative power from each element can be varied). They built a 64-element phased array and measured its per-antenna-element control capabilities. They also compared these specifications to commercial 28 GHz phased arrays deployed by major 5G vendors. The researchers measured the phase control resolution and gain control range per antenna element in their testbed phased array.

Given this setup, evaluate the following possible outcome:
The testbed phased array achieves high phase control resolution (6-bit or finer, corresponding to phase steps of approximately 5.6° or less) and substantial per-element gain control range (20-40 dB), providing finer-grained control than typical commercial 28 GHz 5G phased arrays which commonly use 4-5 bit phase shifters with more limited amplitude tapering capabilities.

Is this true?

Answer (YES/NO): NO